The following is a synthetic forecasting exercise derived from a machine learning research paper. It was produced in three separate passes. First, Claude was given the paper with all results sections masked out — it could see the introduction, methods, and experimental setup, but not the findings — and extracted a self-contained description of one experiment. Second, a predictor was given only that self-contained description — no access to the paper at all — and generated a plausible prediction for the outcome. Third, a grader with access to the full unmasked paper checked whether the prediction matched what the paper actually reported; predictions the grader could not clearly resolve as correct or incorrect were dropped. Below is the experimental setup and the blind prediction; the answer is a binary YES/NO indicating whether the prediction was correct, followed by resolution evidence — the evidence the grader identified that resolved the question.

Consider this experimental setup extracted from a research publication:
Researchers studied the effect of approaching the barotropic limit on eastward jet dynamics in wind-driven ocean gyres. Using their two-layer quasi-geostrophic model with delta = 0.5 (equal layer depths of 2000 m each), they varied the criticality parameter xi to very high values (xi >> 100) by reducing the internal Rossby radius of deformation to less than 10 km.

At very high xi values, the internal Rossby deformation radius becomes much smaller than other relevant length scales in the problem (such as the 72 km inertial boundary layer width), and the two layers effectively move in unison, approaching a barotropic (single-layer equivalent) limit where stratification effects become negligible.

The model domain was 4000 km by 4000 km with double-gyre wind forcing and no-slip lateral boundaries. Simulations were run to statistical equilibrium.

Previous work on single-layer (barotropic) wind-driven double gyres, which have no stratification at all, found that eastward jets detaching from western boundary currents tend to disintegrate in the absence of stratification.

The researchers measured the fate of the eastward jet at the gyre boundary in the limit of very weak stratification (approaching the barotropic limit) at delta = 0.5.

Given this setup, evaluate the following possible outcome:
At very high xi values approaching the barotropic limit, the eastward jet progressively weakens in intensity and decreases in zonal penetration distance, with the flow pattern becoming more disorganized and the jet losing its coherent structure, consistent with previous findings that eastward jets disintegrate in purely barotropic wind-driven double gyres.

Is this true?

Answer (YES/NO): YES